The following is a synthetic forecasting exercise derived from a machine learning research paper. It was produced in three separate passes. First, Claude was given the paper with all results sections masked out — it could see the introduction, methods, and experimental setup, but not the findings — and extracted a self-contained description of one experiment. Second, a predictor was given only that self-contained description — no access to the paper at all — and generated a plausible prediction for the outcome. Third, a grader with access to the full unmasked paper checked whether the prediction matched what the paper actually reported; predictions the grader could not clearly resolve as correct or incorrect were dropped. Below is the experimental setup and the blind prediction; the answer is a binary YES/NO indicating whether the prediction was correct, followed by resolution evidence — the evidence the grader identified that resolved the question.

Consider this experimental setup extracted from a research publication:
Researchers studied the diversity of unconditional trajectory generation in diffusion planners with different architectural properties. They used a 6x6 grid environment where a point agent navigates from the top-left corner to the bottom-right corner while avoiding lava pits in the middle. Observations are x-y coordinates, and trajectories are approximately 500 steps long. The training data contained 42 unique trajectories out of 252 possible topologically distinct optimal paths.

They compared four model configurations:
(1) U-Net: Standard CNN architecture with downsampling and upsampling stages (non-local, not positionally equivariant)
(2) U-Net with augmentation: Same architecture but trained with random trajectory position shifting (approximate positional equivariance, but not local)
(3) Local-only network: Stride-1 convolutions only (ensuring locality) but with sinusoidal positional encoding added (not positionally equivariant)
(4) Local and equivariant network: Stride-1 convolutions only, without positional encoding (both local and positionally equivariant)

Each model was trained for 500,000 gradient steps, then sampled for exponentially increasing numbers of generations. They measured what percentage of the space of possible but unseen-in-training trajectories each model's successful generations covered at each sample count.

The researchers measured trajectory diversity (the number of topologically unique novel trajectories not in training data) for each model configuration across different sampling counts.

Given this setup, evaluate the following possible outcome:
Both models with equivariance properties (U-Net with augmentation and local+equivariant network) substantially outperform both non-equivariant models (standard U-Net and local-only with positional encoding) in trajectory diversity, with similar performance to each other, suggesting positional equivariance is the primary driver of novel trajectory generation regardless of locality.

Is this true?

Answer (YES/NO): NO